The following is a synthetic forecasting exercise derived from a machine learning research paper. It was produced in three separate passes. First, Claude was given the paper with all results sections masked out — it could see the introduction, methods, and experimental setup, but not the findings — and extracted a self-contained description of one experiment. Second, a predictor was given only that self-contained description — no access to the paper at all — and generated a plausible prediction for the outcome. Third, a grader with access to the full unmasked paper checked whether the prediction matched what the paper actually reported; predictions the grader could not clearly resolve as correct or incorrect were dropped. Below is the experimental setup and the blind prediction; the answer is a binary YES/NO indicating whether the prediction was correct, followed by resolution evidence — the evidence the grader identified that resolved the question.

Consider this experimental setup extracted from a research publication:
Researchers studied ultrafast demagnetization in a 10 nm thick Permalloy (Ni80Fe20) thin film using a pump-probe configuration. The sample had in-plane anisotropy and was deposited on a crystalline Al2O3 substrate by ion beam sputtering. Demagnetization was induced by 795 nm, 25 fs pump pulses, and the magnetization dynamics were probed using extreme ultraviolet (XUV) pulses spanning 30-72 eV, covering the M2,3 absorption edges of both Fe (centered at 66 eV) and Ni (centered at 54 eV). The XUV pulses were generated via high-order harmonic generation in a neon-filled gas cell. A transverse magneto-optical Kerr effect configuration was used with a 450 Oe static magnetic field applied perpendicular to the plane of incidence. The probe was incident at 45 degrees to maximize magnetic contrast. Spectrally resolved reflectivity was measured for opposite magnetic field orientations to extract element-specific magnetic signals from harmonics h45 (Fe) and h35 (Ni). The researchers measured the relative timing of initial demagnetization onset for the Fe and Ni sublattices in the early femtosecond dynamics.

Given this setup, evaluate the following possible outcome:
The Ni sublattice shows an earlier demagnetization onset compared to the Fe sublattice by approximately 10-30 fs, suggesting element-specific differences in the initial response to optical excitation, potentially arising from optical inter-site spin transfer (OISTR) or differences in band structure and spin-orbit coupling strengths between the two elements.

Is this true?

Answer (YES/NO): NO